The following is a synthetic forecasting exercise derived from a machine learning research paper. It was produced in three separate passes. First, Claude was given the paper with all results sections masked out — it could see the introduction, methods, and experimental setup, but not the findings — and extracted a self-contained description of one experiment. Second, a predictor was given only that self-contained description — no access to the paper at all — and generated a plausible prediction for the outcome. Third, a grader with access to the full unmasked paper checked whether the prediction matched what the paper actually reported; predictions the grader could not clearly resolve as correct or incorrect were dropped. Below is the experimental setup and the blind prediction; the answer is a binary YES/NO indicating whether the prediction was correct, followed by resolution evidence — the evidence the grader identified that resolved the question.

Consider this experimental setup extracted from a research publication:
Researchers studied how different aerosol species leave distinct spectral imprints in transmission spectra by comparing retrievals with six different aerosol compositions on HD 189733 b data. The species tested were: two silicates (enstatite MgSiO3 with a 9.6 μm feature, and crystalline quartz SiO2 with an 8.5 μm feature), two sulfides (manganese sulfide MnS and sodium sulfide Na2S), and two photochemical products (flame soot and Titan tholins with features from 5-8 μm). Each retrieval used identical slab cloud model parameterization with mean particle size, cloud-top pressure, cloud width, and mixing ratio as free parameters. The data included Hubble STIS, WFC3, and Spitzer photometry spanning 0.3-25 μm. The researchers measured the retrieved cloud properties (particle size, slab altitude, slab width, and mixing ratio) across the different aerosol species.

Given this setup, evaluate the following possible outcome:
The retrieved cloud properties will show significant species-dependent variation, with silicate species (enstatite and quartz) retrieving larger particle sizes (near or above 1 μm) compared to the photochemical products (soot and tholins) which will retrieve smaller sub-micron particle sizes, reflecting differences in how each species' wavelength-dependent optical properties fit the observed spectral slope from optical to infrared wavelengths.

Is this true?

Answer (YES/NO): NO